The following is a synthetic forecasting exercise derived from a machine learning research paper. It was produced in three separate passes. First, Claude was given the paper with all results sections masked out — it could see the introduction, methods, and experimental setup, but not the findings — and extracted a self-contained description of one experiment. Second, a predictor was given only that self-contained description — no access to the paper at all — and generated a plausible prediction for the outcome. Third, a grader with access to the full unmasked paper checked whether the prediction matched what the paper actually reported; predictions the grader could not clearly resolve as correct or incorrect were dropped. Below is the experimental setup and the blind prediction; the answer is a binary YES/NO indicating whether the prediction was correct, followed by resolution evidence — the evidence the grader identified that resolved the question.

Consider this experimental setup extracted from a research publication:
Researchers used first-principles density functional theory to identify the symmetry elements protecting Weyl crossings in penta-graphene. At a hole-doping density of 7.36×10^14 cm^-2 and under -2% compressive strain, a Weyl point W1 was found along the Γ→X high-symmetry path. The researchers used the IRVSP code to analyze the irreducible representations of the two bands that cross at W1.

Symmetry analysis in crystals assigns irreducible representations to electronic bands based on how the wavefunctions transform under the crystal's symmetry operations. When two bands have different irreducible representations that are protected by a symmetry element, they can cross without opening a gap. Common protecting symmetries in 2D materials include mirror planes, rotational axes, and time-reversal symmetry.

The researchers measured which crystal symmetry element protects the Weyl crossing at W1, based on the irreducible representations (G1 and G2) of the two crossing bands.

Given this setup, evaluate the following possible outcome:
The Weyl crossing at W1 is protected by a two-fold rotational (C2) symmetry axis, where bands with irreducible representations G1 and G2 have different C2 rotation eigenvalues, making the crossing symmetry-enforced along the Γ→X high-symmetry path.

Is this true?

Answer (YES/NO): YES